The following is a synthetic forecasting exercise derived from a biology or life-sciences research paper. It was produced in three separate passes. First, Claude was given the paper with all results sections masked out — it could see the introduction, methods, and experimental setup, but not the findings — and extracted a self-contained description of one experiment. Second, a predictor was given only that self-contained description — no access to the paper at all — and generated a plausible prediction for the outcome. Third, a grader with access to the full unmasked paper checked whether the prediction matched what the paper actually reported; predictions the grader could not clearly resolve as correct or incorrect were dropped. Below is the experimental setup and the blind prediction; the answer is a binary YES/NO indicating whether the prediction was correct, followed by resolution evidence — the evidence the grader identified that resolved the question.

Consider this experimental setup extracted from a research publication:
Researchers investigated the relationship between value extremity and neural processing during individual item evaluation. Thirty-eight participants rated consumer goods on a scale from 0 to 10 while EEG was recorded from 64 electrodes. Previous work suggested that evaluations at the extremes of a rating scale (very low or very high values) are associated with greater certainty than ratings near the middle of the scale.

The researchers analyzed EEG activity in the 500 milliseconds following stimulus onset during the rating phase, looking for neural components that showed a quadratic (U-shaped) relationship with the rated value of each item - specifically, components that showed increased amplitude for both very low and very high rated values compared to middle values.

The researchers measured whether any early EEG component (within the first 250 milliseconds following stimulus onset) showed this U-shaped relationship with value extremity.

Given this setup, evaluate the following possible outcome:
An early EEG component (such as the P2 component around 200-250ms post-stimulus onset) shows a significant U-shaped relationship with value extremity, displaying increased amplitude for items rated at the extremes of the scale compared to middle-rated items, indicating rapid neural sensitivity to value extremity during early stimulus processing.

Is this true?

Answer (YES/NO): NO